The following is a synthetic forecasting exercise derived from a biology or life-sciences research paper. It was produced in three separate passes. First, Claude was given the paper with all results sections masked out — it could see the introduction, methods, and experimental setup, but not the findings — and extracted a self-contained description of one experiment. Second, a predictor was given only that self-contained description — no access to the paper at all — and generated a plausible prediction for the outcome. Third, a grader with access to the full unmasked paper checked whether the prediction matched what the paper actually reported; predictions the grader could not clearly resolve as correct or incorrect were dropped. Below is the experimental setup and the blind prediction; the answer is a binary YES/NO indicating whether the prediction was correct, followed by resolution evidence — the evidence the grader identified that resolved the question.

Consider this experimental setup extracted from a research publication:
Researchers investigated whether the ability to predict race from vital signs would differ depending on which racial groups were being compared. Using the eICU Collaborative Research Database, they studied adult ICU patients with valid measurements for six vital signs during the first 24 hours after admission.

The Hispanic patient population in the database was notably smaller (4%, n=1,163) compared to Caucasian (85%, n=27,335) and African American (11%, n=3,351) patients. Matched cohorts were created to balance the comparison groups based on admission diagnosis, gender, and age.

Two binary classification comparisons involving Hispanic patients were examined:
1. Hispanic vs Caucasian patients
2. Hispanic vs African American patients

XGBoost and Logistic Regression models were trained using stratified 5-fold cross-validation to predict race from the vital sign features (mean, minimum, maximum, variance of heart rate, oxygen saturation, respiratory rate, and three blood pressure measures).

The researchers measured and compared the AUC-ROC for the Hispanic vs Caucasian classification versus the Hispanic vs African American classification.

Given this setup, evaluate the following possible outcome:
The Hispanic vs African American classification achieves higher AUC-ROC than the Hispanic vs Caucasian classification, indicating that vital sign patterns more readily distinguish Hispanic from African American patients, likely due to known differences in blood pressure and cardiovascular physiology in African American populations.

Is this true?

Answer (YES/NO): NO